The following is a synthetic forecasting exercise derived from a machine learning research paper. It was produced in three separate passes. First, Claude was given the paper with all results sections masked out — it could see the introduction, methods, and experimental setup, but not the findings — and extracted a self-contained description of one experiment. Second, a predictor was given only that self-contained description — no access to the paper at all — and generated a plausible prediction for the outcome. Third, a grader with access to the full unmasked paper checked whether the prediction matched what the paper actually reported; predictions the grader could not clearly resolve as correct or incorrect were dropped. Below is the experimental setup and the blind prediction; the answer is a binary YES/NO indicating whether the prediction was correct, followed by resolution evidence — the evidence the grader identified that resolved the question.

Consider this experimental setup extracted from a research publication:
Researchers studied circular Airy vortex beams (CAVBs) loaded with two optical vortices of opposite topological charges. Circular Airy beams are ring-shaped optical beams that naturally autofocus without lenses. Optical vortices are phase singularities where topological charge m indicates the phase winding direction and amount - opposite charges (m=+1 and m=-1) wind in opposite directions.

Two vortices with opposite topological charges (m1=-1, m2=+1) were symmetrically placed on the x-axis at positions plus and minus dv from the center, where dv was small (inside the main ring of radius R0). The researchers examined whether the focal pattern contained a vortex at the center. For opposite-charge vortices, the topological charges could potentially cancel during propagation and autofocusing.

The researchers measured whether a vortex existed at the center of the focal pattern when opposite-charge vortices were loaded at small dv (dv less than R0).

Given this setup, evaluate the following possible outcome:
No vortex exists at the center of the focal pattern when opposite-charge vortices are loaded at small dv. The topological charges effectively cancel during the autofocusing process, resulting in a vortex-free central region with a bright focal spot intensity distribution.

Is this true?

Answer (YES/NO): YES